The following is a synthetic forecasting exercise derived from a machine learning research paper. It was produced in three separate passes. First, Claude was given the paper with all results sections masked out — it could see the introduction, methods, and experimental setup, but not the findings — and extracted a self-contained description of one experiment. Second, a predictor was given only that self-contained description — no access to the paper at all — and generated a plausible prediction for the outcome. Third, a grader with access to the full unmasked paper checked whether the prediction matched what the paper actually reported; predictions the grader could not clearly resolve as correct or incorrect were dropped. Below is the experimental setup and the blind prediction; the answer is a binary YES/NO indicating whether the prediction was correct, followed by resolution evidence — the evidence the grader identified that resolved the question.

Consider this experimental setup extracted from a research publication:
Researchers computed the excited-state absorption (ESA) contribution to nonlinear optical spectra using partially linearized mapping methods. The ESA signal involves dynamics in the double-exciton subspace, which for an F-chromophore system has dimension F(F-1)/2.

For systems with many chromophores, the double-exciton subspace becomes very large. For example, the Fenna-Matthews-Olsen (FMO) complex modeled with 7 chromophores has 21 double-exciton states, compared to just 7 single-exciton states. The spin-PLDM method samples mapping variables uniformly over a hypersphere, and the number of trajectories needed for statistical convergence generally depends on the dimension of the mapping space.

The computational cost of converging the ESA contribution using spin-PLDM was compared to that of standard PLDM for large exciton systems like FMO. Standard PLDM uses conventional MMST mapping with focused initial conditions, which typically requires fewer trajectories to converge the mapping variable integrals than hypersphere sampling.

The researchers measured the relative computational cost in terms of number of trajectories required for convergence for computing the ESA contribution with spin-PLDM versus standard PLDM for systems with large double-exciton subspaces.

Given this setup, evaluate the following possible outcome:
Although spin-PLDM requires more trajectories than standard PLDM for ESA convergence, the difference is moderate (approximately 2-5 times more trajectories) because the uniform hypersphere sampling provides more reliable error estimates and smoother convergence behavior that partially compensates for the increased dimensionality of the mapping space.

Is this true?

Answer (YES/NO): NO